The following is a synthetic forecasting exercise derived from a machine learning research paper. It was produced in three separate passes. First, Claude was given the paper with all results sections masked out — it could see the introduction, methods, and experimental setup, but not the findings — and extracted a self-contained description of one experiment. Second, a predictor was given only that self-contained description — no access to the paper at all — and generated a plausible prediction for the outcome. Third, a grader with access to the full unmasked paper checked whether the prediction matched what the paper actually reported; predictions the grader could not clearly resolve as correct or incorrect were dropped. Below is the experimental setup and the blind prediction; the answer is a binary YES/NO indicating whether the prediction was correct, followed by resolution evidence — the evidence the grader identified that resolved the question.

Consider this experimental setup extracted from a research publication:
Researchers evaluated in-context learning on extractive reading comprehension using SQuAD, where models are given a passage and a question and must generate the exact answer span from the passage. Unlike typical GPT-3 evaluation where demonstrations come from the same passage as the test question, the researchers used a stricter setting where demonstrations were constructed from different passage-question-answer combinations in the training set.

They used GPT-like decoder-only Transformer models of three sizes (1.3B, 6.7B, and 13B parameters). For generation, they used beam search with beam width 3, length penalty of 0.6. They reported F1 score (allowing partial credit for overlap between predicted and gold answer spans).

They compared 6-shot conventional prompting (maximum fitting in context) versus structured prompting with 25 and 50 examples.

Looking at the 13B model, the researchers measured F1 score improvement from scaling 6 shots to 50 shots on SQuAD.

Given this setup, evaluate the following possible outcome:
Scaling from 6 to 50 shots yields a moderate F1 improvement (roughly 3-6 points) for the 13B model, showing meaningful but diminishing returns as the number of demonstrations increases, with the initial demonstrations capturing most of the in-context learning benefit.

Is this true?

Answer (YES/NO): YES